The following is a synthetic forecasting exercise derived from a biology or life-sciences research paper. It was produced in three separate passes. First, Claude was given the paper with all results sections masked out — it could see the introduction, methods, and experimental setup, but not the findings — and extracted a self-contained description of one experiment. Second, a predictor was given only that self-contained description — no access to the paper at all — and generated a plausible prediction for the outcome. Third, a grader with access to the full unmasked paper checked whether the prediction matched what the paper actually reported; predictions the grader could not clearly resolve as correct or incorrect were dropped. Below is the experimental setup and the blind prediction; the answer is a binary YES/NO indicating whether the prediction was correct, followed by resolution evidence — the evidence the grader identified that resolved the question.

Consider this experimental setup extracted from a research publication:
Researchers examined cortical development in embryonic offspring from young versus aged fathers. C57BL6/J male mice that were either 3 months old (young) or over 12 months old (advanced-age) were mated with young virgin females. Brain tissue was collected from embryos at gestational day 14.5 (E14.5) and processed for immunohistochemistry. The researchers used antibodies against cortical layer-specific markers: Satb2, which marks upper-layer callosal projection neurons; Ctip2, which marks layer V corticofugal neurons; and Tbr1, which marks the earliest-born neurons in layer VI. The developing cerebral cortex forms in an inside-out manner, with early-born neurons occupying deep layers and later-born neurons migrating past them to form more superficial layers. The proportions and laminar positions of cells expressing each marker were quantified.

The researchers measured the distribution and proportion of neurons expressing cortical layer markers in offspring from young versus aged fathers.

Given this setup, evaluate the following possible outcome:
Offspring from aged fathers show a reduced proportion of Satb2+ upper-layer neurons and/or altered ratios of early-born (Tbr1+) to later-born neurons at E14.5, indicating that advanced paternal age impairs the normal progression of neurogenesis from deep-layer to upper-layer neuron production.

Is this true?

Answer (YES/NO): NO